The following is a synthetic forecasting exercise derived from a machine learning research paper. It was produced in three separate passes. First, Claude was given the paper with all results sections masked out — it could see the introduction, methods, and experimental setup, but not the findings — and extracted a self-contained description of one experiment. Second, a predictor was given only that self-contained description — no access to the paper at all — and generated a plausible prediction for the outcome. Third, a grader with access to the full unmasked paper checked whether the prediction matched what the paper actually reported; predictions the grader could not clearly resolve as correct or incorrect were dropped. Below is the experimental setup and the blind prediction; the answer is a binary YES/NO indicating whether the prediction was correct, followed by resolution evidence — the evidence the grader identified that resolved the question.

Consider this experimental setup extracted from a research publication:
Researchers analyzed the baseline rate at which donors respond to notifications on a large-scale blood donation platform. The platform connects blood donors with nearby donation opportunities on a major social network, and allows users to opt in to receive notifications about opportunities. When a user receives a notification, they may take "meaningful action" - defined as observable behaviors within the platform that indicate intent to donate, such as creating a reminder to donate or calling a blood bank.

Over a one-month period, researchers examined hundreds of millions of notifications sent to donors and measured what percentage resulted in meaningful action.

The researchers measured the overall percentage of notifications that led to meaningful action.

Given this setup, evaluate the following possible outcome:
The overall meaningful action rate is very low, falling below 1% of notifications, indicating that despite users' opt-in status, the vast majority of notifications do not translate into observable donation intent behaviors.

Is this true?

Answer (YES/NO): NO